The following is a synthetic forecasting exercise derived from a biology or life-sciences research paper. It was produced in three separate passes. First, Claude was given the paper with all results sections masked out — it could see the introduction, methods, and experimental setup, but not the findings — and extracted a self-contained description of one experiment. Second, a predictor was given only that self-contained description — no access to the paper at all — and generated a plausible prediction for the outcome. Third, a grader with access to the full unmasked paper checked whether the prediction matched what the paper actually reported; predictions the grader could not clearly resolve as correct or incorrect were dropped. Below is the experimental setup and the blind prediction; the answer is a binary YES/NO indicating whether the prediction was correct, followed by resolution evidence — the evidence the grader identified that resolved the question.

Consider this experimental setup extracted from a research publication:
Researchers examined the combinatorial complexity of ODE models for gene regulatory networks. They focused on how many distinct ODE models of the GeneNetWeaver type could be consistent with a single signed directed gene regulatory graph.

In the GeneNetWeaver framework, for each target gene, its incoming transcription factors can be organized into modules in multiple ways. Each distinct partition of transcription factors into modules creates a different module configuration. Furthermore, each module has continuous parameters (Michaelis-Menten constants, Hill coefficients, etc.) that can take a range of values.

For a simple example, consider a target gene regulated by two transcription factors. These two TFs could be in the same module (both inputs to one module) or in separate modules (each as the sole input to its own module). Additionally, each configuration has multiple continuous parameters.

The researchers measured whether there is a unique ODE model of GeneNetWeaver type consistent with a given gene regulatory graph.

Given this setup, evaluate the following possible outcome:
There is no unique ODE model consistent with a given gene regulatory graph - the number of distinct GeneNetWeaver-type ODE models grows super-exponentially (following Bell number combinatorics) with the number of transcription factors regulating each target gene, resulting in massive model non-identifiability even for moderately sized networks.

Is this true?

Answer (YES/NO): YES